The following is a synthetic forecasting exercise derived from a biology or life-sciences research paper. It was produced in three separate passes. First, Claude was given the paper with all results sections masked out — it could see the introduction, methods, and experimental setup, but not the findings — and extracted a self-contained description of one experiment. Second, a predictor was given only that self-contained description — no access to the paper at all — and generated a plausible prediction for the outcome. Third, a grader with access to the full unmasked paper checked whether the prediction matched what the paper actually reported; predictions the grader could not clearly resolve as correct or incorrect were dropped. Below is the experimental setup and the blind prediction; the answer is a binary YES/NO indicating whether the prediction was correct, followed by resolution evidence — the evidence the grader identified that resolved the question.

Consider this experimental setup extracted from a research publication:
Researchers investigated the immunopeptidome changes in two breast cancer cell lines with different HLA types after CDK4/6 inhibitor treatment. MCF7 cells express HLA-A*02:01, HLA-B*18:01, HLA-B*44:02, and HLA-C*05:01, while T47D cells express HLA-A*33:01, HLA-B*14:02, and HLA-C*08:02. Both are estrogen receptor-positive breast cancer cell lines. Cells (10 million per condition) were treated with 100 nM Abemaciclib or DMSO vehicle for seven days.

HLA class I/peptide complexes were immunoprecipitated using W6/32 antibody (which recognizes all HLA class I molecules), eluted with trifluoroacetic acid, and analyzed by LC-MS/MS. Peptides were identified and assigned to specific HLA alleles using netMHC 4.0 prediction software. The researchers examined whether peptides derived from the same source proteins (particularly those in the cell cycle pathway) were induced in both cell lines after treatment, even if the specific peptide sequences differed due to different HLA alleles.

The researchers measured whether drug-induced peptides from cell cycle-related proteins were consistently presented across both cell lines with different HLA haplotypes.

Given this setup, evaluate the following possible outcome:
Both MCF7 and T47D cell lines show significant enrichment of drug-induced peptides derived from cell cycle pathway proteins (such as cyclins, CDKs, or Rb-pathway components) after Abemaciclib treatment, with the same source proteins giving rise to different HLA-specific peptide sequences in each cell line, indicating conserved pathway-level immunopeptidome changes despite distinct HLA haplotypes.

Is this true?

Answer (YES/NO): YES